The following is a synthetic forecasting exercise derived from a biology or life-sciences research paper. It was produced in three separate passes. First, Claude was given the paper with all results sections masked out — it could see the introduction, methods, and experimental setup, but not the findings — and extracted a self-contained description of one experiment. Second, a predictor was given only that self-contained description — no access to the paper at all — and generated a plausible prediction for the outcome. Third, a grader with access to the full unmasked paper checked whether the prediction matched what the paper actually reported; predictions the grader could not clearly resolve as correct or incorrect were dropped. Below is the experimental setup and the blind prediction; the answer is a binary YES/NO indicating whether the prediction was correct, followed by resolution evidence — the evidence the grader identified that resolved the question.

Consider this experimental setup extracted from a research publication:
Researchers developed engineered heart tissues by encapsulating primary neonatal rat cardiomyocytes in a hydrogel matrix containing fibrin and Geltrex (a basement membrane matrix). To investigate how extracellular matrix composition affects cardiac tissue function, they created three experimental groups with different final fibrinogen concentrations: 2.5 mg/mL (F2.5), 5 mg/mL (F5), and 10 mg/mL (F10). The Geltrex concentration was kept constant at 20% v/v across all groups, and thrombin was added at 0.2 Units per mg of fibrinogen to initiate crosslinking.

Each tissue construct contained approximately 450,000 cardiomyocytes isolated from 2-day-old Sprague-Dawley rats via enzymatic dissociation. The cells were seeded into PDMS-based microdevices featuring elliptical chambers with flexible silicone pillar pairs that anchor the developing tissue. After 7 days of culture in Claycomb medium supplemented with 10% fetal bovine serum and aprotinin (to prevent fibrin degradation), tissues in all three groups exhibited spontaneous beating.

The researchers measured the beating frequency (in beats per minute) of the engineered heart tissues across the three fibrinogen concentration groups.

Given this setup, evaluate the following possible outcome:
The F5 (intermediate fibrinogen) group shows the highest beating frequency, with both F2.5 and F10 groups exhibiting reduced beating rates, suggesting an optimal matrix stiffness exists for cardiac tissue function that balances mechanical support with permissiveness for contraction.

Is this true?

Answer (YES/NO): NO